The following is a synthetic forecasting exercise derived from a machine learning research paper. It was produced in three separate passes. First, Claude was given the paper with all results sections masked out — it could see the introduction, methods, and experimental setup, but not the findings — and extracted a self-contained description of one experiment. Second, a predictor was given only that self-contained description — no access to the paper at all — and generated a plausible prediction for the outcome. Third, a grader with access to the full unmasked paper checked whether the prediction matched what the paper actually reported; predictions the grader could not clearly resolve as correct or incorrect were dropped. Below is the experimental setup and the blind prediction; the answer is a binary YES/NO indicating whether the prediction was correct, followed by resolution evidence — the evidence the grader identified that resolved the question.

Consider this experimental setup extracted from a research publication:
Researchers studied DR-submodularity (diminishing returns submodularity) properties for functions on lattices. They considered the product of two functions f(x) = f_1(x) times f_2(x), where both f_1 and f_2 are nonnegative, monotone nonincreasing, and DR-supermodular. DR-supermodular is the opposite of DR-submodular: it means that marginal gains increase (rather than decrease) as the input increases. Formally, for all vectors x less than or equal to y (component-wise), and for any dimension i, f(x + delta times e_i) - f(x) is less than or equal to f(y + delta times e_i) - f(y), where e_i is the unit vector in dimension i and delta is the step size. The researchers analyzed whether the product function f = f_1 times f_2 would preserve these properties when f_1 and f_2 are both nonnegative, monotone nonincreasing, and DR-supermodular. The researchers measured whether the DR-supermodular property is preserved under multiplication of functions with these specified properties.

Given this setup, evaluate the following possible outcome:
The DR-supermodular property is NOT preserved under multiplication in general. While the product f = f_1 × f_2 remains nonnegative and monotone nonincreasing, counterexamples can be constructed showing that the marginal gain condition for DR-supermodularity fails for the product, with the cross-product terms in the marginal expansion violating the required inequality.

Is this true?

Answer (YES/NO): NO